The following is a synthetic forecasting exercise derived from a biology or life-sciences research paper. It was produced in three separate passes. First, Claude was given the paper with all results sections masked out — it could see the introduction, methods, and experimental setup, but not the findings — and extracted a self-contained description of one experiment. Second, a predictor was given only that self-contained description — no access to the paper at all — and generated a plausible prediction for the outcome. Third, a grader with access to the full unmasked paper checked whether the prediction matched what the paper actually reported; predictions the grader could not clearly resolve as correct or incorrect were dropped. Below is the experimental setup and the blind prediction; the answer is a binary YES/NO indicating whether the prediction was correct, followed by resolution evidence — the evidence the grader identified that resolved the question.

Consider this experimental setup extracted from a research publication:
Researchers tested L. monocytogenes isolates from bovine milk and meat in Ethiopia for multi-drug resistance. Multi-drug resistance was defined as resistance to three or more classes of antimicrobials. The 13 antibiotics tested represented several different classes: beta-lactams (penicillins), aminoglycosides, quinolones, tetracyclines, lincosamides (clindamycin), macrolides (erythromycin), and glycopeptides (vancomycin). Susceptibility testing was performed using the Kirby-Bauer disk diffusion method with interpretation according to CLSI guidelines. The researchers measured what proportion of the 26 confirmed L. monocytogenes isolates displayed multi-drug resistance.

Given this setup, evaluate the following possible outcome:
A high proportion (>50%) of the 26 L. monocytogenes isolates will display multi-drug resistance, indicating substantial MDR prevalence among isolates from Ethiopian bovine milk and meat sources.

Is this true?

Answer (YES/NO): NO